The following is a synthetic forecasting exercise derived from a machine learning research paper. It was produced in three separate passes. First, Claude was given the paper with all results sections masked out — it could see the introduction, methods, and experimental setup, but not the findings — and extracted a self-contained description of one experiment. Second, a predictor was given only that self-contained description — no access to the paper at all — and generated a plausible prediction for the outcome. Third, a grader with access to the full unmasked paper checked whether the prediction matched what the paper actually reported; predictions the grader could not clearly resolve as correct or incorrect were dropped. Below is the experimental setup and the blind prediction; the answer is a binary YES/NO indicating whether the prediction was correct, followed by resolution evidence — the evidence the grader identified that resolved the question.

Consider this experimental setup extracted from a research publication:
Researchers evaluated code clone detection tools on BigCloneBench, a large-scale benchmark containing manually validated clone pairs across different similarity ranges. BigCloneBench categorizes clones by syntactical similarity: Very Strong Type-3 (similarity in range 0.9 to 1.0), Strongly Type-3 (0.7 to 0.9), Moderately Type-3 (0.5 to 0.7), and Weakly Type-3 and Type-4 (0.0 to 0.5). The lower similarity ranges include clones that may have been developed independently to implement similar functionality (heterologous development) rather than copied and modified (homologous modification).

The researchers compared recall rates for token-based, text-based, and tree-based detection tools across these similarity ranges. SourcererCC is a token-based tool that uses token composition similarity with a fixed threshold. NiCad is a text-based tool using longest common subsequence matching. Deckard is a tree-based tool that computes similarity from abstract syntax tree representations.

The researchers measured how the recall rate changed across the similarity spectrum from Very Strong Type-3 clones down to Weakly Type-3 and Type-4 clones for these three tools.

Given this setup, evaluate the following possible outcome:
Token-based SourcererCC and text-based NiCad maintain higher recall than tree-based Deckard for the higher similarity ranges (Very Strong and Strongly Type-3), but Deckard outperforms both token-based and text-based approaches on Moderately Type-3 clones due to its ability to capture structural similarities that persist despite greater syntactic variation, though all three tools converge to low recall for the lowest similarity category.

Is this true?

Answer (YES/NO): YES